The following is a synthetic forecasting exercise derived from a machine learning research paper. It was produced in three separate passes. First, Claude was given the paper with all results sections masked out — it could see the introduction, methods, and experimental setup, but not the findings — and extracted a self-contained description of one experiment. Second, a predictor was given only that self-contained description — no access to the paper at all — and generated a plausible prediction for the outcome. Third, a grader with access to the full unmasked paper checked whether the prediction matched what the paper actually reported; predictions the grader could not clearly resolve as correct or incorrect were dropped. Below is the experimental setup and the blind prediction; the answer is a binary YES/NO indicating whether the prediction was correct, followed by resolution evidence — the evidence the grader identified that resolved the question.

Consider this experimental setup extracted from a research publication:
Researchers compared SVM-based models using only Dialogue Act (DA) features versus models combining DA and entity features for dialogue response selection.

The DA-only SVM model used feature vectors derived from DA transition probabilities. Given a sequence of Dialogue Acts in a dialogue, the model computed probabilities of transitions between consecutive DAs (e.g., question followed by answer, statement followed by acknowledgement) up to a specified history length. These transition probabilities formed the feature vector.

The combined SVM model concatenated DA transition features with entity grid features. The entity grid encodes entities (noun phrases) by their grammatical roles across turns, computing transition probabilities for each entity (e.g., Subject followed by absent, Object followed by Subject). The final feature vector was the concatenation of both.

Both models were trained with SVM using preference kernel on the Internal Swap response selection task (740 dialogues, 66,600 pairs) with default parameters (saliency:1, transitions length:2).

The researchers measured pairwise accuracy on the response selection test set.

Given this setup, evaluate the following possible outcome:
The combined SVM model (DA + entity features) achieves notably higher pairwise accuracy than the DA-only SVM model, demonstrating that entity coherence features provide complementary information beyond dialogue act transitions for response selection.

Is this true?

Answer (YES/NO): NO